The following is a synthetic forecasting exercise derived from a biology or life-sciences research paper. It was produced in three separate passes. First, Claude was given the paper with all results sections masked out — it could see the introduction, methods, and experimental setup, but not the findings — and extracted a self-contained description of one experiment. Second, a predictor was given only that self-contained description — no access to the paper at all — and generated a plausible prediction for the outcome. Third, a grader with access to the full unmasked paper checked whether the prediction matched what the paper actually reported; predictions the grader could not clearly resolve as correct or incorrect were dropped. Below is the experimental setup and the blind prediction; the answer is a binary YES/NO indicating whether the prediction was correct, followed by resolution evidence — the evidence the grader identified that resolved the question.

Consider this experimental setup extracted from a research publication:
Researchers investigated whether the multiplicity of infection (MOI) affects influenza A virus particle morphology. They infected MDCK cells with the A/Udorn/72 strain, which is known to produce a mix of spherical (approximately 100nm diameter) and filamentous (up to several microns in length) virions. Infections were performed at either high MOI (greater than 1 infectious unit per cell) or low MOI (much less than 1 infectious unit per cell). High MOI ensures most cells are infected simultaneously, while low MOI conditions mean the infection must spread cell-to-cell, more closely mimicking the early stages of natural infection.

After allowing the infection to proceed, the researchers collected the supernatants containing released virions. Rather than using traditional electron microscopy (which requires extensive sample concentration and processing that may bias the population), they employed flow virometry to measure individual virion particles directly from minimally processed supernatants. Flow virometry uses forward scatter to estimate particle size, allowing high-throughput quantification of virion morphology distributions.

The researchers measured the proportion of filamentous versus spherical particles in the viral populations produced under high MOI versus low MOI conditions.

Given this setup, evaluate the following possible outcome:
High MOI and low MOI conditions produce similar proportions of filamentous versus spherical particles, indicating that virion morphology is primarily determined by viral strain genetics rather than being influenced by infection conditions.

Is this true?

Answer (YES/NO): NO